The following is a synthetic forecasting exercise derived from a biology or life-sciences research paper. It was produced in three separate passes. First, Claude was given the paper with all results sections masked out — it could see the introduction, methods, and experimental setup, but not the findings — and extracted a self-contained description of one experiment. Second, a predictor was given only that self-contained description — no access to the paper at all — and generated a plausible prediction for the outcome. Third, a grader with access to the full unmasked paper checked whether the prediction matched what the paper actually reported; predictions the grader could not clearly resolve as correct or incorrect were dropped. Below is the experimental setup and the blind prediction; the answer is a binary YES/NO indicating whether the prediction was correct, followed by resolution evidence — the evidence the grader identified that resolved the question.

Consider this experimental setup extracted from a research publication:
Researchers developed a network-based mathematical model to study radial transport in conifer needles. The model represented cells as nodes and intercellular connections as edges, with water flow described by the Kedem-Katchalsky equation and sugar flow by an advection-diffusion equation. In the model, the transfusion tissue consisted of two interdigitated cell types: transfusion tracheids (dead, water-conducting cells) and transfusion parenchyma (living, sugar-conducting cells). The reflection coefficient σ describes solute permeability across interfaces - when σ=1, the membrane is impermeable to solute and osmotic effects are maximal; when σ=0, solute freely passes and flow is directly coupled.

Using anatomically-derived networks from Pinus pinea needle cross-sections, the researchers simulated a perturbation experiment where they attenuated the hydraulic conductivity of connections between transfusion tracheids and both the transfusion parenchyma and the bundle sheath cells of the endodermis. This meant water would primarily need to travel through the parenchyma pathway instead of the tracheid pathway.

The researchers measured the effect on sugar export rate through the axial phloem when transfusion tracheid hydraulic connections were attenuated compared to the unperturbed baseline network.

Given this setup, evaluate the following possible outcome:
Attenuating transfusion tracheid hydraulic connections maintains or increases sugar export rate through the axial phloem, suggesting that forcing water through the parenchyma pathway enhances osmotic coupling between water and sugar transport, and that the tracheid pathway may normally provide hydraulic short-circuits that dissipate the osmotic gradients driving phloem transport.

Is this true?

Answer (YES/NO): NO